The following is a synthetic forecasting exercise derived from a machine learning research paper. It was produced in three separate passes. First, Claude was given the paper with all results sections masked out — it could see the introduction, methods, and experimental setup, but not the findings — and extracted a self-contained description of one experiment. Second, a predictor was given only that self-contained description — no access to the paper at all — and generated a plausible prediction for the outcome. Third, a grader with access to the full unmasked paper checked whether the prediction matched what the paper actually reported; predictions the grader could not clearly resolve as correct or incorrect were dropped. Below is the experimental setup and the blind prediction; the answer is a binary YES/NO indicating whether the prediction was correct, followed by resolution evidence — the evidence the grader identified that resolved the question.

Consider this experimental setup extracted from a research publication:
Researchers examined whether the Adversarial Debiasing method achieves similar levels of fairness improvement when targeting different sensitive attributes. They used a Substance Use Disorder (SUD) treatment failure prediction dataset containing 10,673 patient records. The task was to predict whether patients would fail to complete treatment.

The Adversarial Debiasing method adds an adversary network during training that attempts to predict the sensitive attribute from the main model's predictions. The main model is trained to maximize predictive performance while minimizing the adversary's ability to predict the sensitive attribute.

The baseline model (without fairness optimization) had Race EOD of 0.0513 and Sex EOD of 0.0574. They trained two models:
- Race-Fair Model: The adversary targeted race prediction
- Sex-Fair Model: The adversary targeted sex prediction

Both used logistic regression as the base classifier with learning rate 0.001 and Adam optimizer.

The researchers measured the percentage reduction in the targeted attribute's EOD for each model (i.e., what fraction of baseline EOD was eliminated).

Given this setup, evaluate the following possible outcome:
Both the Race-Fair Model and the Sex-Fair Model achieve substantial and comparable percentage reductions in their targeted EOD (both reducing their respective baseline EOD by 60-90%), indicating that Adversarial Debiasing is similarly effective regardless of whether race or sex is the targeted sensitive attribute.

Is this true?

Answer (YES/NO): NO